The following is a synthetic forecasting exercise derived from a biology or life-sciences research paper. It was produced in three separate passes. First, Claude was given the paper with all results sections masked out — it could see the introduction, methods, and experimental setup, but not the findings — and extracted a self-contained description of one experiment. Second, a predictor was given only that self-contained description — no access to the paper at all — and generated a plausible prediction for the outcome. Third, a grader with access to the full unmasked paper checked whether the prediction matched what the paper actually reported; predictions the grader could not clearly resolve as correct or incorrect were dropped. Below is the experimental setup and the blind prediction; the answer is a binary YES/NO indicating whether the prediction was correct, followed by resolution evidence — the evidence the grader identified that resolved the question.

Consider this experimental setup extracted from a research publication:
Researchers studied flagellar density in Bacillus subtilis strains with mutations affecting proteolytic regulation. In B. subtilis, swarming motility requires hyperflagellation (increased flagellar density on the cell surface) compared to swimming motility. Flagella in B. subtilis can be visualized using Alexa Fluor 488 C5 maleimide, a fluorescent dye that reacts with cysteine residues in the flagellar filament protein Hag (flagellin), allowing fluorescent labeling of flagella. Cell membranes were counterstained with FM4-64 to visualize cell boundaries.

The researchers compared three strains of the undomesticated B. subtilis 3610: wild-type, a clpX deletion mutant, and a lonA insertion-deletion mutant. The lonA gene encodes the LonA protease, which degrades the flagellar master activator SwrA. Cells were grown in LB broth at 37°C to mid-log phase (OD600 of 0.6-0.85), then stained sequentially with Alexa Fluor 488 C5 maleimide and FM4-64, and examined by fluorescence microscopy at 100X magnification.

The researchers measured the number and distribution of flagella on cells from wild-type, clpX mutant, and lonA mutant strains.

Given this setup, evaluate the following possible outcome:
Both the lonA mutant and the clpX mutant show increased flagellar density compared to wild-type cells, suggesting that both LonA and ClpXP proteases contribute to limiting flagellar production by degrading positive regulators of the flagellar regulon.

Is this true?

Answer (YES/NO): NO